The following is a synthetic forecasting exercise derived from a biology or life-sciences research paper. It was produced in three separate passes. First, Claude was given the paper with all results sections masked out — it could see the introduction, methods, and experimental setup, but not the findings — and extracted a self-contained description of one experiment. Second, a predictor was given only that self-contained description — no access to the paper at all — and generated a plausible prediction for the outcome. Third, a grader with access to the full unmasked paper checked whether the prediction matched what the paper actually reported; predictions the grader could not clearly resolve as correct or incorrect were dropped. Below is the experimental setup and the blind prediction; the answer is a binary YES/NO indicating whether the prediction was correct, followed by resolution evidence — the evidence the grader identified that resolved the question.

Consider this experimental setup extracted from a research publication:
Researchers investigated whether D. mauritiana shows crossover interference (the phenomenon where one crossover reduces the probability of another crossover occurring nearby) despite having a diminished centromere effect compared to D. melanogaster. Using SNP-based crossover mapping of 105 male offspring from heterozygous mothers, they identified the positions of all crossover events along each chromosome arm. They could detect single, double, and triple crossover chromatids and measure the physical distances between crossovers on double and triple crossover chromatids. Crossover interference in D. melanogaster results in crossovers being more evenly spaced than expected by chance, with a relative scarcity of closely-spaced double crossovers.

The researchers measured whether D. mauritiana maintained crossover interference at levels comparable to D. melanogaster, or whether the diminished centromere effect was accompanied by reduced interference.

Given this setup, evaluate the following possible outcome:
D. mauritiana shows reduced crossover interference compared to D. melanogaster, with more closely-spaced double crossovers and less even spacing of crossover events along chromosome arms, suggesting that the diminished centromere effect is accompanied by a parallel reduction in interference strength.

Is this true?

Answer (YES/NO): NO